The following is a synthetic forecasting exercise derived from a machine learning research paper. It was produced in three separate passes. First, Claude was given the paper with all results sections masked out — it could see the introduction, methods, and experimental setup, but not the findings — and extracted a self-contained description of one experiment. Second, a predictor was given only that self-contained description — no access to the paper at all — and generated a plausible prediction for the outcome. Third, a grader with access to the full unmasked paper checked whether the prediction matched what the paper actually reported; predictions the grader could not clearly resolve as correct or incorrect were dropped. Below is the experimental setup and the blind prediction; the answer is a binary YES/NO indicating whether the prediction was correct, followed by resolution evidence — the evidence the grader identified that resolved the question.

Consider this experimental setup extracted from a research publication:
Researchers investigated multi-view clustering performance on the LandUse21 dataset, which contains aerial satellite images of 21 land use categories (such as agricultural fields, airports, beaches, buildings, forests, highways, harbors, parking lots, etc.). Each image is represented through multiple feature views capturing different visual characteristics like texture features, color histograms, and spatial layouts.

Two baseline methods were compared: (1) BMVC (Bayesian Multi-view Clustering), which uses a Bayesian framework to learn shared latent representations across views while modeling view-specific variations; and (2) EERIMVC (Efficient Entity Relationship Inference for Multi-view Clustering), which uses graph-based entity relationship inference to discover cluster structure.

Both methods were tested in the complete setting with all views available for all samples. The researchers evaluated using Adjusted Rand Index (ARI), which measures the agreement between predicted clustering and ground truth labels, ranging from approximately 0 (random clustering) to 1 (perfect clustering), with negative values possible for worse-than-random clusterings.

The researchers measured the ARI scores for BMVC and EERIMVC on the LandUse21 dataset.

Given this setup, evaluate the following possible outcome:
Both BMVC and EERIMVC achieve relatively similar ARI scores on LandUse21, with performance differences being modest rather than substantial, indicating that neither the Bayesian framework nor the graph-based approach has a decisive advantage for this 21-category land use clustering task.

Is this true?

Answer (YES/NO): YES